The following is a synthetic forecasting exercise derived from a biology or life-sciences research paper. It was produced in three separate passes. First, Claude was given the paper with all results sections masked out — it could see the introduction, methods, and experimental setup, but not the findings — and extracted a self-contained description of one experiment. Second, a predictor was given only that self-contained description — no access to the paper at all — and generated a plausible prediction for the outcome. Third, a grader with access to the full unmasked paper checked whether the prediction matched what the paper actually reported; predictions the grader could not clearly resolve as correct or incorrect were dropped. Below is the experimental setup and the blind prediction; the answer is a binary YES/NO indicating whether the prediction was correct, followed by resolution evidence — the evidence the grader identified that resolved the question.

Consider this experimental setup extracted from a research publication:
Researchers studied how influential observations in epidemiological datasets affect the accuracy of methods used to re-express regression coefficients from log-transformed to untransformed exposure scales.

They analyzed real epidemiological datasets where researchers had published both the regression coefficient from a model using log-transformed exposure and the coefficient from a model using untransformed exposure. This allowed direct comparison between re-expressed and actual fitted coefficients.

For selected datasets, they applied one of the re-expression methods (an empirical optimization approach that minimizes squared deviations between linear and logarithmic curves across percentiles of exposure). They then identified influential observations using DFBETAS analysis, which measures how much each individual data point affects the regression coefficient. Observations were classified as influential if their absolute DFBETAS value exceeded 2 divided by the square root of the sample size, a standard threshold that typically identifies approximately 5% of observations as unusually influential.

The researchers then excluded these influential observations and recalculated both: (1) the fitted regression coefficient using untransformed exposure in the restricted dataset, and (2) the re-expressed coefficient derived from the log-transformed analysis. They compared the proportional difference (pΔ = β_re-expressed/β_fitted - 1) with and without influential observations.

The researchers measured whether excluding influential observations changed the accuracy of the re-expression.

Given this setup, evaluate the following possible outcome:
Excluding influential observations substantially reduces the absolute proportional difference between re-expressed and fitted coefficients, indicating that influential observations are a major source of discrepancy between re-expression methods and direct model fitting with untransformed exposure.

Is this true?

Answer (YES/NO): NO